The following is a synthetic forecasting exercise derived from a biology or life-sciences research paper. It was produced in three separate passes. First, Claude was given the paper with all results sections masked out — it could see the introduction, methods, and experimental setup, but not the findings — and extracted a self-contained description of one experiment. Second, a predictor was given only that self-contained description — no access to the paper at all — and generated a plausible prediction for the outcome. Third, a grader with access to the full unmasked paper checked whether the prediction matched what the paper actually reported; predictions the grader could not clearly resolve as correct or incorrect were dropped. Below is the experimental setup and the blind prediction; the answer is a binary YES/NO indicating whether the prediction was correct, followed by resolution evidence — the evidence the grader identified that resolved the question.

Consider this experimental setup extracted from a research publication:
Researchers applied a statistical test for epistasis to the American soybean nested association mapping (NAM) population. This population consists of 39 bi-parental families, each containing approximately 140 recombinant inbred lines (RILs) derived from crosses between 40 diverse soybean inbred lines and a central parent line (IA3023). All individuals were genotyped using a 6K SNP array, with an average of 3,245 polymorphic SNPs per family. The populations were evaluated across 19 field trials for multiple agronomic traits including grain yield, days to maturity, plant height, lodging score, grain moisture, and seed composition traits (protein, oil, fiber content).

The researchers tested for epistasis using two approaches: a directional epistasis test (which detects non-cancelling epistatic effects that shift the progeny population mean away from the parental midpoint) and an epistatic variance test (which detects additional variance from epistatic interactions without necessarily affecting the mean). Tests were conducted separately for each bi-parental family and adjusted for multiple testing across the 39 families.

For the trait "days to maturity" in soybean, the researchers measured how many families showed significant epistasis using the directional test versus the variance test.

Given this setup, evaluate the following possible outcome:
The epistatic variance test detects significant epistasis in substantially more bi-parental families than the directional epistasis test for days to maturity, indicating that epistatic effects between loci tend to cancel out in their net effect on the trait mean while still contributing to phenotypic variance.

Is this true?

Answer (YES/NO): YES